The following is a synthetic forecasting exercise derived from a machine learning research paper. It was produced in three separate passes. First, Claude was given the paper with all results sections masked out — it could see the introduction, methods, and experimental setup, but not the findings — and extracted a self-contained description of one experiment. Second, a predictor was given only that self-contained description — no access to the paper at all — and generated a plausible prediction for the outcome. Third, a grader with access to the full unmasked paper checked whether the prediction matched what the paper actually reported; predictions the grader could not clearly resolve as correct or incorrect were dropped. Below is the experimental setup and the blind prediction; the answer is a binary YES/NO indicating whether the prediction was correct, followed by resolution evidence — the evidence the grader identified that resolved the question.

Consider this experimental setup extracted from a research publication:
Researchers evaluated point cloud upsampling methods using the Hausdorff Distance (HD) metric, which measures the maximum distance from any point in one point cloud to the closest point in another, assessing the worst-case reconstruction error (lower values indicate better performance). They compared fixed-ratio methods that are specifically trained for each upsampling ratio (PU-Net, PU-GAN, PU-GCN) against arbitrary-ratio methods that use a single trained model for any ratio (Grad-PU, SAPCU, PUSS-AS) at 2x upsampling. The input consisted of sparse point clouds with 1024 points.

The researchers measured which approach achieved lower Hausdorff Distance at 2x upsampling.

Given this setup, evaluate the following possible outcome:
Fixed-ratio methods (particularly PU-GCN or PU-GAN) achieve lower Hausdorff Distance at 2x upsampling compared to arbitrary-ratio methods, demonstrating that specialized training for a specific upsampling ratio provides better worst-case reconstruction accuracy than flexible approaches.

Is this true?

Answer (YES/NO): NO